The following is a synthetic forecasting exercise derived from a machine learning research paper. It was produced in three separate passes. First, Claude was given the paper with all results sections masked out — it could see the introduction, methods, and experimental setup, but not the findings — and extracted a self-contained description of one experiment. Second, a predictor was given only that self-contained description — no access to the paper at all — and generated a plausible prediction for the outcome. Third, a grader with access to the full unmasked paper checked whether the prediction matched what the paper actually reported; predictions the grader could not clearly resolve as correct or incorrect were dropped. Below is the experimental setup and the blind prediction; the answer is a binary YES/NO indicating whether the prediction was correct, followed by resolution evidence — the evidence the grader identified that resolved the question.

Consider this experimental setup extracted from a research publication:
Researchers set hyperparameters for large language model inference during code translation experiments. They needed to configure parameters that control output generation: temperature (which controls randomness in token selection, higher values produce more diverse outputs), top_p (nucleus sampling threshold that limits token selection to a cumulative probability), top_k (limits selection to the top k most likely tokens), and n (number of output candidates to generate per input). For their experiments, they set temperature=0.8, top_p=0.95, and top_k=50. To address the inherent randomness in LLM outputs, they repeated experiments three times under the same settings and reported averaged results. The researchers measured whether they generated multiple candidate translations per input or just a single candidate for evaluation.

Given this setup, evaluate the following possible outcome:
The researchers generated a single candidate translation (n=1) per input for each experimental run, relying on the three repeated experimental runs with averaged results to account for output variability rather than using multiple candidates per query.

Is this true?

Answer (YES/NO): YES